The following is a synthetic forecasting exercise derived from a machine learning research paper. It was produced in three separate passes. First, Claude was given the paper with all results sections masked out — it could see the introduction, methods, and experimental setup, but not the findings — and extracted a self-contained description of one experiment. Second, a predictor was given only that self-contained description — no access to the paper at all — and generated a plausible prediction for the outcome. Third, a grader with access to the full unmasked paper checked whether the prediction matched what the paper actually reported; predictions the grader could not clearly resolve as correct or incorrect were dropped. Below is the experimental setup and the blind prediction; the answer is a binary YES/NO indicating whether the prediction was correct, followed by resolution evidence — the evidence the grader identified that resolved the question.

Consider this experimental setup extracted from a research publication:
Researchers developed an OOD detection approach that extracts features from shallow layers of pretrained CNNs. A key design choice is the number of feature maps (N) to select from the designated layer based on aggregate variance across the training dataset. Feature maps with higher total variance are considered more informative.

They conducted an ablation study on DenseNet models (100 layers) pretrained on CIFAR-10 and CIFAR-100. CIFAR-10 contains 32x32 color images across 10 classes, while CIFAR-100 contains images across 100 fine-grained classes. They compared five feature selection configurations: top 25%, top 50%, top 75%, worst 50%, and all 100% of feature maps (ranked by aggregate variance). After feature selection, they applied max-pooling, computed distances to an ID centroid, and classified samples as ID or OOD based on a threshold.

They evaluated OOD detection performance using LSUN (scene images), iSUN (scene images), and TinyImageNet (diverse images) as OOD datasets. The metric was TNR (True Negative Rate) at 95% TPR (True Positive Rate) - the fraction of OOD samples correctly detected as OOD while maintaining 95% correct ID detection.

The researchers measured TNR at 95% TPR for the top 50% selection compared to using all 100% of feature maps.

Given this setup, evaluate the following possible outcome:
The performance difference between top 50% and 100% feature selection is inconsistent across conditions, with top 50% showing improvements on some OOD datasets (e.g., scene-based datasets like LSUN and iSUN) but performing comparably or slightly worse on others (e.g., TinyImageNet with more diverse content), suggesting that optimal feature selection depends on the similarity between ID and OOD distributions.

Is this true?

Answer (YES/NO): NO